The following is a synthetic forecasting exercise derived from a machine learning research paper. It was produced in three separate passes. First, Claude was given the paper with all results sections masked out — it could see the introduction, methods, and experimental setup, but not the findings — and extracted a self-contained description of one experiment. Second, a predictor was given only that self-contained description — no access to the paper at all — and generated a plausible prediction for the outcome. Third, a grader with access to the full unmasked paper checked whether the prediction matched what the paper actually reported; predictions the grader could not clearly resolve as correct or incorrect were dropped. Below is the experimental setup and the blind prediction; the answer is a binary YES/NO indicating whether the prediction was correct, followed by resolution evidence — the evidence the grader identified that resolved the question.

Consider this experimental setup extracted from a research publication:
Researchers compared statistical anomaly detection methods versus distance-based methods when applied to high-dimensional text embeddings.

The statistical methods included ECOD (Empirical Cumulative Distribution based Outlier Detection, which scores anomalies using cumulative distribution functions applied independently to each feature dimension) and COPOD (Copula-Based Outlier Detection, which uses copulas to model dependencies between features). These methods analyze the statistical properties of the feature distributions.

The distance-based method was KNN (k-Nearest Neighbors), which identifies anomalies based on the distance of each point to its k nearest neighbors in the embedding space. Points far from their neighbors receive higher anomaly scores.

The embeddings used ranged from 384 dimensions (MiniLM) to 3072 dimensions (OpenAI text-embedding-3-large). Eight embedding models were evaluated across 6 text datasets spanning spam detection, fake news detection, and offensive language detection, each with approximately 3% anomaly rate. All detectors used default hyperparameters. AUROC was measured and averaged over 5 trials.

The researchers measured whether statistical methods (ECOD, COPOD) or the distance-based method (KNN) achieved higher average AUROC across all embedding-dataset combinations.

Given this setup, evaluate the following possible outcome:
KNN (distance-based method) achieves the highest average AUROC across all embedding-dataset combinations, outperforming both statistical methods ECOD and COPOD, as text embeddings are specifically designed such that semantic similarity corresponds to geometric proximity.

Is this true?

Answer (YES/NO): NO